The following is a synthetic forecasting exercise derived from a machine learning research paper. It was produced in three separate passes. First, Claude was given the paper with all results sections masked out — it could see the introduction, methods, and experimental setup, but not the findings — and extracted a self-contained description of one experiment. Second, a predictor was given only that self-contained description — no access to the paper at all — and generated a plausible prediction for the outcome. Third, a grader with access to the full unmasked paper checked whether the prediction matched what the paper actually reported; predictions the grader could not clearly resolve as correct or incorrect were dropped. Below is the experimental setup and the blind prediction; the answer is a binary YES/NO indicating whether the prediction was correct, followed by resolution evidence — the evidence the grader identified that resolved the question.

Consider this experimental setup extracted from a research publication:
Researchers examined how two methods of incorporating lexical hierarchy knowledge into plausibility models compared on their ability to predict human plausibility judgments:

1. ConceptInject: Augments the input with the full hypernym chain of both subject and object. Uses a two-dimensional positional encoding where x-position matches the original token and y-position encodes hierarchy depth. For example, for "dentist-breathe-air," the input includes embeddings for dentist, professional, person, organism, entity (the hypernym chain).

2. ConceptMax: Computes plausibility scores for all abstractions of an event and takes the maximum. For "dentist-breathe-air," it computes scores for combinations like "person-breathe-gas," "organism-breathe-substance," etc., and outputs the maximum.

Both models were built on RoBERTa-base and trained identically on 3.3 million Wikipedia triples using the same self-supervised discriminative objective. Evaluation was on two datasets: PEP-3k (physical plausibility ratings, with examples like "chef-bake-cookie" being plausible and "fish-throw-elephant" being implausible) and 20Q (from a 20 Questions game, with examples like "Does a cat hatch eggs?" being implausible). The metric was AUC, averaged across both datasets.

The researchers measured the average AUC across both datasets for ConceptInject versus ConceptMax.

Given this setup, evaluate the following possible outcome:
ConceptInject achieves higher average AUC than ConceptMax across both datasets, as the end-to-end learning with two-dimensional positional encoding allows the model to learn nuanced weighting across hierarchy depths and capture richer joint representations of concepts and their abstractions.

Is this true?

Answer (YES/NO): NO